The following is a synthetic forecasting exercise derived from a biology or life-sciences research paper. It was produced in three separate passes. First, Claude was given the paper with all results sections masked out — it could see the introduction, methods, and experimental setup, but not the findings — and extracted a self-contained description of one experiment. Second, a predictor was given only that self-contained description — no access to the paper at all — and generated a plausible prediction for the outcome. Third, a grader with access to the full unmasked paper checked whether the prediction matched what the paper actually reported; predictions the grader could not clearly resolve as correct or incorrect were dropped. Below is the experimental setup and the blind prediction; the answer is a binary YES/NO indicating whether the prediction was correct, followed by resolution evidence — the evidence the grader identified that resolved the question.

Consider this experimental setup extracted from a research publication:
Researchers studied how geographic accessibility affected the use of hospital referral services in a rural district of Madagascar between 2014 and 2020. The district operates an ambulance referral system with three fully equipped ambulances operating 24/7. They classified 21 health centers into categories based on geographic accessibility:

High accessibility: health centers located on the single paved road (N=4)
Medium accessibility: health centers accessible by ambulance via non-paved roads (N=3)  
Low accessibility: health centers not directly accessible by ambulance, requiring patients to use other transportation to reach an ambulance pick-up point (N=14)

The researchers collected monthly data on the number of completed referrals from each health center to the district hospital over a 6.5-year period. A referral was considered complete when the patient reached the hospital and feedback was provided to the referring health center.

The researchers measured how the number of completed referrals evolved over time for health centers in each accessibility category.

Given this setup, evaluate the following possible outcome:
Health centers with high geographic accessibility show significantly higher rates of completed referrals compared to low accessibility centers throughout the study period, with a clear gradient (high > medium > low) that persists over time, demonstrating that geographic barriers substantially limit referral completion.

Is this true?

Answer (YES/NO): YES